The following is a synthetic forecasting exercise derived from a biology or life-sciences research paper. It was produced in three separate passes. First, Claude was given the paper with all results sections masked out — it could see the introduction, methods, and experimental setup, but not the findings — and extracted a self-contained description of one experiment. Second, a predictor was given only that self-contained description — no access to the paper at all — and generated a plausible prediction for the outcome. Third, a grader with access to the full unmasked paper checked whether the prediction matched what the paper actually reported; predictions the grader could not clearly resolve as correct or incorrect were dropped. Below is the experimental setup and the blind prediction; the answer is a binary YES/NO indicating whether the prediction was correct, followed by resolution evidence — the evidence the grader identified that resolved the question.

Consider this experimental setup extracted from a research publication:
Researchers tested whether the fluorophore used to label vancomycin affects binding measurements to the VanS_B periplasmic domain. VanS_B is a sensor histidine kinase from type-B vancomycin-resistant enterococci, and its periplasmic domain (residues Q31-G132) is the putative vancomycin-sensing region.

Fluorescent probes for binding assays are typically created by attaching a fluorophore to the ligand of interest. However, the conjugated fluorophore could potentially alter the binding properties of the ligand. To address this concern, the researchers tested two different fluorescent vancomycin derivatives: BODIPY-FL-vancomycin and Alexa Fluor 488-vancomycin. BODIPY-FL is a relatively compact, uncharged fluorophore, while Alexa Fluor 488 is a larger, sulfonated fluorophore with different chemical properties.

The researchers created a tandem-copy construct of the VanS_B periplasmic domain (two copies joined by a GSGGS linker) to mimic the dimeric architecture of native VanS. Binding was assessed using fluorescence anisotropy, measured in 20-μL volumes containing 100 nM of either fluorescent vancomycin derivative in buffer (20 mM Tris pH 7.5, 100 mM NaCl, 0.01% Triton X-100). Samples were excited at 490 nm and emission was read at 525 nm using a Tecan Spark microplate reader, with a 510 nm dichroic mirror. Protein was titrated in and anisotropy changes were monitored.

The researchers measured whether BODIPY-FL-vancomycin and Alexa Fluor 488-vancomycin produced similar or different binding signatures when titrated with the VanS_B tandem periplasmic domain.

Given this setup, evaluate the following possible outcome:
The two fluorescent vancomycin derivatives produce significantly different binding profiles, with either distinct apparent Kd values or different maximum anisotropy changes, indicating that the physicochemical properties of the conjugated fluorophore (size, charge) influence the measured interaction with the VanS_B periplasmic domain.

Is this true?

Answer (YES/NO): NO